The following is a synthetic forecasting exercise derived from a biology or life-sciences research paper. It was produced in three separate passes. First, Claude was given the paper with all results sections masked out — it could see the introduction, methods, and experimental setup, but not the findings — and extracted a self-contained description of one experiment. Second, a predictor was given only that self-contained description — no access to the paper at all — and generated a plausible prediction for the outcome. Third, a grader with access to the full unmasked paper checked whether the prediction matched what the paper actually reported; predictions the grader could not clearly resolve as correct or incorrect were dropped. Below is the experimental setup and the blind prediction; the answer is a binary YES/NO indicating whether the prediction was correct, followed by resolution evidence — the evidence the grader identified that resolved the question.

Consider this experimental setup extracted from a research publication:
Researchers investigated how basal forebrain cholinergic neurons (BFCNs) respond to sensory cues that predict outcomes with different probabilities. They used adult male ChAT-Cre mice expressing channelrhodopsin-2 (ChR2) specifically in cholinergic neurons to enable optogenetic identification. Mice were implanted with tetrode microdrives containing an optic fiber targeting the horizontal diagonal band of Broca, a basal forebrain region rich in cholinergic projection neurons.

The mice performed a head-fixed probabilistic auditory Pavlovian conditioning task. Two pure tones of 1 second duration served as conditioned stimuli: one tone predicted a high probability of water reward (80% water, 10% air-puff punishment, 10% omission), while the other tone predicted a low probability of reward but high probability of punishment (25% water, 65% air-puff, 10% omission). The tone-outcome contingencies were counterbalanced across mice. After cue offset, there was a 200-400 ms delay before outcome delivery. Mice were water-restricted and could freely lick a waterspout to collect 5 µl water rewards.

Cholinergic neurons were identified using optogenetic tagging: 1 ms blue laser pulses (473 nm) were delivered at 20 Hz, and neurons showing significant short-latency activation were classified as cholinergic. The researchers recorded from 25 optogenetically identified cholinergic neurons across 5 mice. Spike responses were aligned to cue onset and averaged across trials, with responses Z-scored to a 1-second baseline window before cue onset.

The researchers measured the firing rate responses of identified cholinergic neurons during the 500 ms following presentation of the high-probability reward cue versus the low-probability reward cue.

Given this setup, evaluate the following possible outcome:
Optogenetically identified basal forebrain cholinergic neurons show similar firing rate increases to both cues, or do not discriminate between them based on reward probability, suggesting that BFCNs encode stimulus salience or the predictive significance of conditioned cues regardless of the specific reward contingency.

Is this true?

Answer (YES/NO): NO